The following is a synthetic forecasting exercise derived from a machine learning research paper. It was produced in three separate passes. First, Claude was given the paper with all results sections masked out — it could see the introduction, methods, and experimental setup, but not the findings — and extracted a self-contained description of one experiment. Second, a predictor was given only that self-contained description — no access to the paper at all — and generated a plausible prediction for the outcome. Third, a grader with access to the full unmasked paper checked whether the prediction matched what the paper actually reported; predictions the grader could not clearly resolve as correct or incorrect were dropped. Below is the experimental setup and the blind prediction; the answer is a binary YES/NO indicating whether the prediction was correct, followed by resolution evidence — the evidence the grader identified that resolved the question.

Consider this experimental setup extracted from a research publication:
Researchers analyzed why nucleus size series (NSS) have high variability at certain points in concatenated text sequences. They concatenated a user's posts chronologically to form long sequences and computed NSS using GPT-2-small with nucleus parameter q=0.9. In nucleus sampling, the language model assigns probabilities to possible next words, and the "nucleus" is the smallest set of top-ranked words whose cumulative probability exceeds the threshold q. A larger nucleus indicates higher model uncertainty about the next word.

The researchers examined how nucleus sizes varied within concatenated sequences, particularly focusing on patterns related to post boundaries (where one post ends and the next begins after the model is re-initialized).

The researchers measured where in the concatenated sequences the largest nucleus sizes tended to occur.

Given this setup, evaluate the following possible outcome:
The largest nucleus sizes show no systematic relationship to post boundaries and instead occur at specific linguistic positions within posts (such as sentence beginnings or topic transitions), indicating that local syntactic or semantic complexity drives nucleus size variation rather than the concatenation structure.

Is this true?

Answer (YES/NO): NO